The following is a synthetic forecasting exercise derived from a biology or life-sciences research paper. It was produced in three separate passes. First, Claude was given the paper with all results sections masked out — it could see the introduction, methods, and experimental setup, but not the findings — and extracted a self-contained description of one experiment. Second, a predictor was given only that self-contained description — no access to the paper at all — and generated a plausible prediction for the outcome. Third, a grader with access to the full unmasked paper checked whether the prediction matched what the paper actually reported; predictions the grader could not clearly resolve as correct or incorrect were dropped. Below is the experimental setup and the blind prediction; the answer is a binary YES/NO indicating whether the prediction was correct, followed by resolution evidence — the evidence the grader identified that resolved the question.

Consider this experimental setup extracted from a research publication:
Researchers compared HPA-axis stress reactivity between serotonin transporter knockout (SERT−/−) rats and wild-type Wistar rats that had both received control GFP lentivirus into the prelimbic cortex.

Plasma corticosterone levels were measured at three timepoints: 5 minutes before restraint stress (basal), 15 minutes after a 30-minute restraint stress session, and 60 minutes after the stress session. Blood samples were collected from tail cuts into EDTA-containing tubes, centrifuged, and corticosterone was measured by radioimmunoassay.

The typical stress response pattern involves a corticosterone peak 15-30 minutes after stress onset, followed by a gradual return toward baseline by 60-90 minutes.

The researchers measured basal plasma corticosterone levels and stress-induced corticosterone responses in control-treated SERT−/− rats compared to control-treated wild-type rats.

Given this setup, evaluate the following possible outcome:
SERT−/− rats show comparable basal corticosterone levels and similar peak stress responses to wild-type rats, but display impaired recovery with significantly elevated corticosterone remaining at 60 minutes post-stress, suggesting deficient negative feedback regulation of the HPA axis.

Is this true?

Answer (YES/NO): NO